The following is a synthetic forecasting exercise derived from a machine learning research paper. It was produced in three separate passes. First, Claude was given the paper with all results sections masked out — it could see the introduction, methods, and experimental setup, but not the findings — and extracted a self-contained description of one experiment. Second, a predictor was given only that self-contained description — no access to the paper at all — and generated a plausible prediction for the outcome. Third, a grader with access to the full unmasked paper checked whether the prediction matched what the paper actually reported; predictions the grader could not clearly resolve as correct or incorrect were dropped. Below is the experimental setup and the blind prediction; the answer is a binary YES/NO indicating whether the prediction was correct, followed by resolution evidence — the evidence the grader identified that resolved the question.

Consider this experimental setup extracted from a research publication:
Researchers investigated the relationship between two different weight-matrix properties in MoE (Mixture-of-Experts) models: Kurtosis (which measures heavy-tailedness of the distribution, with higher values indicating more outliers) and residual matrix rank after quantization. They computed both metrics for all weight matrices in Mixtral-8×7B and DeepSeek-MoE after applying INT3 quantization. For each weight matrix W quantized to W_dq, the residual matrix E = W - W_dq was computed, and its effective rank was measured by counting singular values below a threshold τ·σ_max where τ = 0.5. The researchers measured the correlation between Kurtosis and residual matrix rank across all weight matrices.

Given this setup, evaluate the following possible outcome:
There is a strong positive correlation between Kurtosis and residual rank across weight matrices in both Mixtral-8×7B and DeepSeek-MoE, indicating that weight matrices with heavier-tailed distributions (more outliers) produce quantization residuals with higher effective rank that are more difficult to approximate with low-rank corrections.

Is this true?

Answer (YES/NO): NO